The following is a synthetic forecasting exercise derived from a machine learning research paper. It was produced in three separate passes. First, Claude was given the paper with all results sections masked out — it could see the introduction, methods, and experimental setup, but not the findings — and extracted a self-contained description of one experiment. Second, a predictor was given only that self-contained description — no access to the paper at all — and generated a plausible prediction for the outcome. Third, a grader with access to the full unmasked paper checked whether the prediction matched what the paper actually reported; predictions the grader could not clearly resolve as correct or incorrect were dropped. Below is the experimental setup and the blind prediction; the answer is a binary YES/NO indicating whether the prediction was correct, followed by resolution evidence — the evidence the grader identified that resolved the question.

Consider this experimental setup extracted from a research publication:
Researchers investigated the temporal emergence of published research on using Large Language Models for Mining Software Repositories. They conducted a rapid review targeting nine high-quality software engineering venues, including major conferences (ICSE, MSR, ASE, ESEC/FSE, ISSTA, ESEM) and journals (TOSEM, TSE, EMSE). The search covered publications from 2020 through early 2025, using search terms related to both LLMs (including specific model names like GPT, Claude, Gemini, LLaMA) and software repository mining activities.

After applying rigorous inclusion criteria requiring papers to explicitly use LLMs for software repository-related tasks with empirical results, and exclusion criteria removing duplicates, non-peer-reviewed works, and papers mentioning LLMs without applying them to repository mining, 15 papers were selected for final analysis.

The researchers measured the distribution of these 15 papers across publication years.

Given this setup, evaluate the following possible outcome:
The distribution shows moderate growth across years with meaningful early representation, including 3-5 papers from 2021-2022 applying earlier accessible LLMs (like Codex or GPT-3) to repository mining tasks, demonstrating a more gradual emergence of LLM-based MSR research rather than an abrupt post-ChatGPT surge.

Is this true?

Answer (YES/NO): NO